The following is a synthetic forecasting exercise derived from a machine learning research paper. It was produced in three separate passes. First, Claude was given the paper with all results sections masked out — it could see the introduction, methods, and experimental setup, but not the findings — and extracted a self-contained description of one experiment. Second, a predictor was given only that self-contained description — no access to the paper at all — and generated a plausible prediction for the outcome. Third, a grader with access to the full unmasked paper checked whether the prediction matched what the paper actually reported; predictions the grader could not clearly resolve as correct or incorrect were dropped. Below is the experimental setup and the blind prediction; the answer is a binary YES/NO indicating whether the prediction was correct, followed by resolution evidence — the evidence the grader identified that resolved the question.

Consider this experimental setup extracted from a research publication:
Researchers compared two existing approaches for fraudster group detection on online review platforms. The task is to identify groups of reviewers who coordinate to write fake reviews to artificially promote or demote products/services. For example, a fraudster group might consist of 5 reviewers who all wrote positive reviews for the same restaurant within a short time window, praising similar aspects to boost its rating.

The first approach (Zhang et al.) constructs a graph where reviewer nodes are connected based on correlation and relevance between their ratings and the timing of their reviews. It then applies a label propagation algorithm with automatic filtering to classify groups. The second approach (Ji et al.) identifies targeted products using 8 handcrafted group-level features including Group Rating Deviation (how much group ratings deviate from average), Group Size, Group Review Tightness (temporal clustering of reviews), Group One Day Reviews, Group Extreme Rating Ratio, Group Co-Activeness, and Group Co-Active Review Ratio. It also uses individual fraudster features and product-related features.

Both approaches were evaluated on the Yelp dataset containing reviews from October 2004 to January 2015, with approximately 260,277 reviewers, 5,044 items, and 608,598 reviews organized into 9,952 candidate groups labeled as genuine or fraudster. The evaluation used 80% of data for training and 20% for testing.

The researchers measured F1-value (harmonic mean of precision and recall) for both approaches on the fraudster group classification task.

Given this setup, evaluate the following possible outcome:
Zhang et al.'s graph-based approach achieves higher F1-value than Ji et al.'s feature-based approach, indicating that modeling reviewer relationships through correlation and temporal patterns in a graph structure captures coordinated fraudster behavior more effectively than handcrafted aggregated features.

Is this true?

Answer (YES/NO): NO